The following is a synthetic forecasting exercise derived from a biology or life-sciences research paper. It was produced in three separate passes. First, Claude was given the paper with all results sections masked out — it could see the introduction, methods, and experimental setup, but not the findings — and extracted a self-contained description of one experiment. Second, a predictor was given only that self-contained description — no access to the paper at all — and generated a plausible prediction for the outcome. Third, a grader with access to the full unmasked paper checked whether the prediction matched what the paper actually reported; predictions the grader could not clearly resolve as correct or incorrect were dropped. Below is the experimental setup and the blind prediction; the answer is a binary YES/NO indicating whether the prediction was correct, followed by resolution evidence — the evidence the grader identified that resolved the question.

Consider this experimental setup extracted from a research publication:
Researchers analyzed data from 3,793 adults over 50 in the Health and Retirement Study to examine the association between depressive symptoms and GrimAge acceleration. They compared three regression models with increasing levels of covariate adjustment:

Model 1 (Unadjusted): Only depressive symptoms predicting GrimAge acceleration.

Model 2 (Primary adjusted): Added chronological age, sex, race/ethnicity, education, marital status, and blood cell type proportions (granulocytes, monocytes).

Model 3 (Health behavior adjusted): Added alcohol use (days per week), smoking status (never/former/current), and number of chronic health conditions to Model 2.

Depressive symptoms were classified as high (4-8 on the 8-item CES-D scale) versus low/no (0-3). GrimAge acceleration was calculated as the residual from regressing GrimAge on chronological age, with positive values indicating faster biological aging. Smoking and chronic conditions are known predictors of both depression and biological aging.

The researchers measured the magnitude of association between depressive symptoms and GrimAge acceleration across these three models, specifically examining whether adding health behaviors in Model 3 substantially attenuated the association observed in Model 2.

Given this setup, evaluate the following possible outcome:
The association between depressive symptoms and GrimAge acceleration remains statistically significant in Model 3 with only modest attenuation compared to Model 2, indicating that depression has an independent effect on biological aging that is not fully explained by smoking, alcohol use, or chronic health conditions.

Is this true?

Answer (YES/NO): NO